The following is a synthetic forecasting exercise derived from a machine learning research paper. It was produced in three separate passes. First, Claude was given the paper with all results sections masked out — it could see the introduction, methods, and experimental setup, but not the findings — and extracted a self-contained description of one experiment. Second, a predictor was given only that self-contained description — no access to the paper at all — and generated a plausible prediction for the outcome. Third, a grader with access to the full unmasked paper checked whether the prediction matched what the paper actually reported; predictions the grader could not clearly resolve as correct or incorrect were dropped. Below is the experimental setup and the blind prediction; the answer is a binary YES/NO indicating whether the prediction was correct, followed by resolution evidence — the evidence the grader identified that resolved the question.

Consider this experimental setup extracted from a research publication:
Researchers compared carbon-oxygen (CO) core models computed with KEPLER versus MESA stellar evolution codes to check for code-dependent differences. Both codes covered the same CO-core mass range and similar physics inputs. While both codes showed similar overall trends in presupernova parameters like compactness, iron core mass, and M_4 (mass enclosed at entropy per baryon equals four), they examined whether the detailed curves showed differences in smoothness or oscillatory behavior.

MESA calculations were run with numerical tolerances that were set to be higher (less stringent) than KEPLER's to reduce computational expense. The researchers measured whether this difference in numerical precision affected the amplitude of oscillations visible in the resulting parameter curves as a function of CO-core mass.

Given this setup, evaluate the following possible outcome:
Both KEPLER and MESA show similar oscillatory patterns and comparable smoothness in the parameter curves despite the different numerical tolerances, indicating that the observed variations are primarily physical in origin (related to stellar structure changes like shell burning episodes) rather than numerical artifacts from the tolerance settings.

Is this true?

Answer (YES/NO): NO